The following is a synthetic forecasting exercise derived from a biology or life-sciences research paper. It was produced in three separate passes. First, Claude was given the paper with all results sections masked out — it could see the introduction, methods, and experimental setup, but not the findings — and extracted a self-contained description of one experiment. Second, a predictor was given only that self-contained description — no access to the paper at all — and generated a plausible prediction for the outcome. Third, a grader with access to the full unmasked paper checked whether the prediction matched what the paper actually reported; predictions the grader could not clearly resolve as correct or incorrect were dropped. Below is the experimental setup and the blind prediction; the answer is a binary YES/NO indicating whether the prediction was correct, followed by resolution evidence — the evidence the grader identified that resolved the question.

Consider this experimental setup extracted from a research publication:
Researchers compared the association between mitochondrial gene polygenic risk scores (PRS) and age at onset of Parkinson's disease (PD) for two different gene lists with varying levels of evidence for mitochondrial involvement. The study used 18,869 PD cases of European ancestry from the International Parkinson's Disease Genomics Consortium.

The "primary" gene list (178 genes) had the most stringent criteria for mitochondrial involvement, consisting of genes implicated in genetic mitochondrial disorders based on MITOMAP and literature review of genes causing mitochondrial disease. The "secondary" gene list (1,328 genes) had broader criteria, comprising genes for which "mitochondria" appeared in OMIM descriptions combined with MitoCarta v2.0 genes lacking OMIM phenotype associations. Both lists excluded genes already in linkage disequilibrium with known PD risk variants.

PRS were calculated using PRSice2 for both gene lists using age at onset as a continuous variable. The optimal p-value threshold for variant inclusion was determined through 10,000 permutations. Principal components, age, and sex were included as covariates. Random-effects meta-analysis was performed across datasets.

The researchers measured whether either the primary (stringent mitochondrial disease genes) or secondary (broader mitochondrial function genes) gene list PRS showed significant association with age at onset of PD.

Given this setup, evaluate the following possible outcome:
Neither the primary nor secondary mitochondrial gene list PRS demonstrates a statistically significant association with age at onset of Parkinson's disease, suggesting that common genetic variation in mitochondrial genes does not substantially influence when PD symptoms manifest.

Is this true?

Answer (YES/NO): NO